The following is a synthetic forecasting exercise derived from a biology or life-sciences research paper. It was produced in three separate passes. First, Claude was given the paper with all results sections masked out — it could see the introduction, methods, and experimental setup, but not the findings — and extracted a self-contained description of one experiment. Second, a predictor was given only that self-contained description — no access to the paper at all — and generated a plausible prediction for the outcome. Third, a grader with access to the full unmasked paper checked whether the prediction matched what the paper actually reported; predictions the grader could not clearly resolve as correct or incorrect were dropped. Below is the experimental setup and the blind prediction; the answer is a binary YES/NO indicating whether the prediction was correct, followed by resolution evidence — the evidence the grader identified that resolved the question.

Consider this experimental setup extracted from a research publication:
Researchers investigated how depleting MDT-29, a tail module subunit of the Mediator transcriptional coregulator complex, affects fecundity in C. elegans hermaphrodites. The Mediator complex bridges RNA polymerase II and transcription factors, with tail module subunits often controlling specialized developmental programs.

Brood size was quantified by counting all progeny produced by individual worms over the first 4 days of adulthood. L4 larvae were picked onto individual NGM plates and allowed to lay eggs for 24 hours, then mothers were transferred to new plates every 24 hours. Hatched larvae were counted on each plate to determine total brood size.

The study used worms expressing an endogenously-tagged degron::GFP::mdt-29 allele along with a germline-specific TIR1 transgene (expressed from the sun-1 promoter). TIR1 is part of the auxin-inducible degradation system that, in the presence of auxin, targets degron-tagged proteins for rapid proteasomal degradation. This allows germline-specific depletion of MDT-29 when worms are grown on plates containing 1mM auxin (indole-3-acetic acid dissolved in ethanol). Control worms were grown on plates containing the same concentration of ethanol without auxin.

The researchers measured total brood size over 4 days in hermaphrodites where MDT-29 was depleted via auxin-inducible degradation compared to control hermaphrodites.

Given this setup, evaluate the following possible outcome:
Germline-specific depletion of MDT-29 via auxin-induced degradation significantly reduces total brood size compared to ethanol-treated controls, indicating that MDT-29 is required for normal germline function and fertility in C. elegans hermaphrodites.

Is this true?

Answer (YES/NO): NO